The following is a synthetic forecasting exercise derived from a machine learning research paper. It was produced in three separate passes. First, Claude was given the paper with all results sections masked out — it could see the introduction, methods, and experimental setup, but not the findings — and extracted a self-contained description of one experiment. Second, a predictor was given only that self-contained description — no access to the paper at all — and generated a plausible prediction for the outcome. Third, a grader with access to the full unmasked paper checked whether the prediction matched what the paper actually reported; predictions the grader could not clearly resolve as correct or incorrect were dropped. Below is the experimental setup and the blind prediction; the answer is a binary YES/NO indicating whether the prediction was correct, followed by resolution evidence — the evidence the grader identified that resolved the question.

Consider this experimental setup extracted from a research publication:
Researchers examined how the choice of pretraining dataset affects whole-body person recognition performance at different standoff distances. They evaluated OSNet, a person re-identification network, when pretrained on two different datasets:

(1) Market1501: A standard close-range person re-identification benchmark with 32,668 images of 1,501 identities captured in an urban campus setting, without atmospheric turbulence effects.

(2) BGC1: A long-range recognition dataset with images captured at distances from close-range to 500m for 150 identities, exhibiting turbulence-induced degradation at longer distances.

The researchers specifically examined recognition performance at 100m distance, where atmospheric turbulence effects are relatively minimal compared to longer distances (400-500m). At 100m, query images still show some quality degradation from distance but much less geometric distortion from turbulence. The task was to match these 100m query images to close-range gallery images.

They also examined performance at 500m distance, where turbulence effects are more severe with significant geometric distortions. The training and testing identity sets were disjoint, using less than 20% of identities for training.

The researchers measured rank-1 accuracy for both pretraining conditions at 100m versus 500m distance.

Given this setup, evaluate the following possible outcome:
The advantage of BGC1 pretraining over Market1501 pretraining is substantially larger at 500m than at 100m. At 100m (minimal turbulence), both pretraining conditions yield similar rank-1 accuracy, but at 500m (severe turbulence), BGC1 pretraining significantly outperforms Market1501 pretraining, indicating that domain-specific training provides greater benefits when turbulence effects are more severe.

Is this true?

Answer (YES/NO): NO